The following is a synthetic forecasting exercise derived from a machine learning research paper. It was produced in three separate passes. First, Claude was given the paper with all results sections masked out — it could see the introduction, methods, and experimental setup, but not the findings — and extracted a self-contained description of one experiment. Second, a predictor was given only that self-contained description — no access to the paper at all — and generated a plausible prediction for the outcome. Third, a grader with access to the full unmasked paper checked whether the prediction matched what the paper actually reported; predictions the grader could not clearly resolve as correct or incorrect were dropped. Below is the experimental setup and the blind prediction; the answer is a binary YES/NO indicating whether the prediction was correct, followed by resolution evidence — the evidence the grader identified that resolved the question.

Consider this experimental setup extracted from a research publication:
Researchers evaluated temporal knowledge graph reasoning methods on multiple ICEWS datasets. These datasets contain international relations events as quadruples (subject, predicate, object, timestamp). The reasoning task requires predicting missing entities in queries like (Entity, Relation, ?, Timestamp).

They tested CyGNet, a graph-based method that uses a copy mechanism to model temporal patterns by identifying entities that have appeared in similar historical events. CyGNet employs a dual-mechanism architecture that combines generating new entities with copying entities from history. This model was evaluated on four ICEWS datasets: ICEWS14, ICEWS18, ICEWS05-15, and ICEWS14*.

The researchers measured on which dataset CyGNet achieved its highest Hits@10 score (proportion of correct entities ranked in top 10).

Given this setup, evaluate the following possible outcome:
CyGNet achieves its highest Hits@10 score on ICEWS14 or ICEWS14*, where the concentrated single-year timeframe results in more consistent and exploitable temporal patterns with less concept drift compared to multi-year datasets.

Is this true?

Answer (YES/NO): YES